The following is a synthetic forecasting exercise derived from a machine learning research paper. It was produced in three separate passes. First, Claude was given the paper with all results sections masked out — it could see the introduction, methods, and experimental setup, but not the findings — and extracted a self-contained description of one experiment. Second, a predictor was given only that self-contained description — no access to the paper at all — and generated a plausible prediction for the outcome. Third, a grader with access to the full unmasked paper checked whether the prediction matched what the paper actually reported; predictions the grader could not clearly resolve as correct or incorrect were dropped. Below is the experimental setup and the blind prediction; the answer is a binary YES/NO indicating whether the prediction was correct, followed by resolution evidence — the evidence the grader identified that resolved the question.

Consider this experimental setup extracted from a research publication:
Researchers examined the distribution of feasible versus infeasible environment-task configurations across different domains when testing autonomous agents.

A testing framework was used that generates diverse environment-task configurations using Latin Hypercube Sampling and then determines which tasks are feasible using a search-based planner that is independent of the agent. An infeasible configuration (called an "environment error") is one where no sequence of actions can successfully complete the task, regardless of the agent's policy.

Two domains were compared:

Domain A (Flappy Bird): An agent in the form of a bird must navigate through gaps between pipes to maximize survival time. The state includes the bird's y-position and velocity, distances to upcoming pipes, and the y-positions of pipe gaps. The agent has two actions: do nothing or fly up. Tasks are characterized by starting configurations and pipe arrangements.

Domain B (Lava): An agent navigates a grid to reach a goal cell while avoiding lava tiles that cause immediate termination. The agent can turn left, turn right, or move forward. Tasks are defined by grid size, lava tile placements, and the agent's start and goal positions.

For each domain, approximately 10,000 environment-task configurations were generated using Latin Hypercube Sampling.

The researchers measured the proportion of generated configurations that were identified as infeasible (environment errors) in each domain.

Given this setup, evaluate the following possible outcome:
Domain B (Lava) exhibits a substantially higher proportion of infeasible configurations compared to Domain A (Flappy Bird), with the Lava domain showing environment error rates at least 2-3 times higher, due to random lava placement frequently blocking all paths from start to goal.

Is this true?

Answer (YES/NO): YES